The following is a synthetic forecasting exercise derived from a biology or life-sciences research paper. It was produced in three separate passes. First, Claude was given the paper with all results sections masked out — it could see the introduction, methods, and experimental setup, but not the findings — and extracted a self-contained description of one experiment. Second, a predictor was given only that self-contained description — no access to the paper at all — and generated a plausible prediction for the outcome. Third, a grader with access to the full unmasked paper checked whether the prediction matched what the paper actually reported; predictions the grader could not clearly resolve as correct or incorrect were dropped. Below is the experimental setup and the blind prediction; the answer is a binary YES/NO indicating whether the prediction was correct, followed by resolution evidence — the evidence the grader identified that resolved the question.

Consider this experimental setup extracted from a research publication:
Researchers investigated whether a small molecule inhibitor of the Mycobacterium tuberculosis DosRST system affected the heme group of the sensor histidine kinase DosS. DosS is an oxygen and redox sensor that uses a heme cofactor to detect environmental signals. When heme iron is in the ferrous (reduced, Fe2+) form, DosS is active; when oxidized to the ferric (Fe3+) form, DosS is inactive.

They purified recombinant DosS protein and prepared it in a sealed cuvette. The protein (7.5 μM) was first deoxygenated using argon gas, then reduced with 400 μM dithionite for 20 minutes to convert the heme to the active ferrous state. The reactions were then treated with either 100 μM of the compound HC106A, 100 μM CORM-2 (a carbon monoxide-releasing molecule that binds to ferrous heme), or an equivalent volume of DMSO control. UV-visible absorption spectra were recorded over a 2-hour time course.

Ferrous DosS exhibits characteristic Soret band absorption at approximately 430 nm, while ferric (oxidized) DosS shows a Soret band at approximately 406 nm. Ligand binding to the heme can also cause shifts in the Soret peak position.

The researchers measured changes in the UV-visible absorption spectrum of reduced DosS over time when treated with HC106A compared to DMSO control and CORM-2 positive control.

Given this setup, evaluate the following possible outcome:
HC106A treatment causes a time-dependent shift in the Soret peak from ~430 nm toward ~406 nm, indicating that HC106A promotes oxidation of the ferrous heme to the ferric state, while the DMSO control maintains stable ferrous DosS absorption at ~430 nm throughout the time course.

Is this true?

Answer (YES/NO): NO